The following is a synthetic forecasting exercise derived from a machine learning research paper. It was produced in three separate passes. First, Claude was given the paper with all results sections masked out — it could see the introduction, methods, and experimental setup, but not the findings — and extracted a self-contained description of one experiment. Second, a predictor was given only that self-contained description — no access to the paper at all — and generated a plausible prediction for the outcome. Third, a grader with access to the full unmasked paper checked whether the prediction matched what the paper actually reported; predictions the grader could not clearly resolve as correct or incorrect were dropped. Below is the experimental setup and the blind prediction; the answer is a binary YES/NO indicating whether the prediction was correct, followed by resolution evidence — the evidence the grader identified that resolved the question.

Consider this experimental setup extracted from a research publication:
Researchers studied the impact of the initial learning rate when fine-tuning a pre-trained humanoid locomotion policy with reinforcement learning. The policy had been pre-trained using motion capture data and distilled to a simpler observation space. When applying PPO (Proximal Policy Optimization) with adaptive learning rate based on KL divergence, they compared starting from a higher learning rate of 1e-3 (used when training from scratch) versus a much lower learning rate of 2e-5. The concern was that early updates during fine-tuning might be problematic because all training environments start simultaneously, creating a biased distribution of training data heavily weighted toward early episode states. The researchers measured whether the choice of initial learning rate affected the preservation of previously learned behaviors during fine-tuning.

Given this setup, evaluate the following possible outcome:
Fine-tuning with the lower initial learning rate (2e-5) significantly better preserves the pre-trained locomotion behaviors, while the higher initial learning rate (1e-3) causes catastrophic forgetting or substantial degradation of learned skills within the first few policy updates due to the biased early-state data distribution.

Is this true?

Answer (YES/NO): YES